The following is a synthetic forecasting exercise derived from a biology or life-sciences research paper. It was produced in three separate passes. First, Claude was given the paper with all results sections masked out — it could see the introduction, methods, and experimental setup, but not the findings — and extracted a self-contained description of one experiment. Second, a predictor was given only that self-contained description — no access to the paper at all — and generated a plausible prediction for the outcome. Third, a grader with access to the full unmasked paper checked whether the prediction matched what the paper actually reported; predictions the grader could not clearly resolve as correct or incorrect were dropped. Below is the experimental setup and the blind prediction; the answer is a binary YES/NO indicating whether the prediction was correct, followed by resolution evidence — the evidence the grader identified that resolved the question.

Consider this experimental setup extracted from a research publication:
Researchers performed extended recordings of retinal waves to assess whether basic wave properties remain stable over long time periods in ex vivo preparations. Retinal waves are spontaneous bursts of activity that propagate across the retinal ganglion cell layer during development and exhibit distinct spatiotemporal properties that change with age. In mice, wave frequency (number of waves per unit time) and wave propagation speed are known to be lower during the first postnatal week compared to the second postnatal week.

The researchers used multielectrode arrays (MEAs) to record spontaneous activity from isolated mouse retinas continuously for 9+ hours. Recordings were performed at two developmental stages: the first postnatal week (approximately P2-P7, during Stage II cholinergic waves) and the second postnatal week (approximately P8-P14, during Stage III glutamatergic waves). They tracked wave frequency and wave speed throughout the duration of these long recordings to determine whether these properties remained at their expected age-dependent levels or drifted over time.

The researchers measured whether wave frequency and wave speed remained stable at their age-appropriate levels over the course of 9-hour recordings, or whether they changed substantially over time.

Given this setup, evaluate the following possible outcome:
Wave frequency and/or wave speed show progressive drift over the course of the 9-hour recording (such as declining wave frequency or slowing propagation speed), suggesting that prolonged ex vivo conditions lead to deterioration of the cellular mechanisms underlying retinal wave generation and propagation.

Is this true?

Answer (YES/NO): NO